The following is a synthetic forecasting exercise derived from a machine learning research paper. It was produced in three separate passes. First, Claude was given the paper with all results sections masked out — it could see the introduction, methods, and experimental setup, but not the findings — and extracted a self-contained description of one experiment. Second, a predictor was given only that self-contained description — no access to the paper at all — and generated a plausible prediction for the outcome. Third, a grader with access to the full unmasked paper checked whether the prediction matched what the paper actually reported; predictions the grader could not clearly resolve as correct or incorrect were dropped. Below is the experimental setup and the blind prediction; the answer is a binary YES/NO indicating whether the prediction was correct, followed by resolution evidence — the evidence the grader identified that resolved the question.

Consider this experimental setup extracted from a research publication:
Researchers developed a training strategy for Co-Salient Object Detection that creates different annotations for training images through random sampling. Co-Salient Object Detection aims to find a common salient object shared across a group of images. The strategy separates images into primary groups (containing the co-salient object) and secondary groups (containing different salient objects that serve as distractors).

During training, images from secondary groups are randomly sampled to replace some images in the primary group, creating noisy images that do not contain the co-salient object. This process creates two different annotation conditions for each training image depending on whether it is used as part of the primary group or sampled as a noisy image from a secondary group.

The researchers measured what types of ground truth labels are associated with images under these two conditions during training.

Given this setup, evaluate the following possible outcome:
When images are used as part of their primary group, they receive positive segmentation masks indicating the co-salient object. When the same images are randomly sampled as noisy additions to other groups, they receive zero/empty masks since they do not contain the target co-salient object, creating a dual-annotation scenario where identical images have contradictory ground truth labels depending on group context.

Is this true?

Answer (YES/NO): YES